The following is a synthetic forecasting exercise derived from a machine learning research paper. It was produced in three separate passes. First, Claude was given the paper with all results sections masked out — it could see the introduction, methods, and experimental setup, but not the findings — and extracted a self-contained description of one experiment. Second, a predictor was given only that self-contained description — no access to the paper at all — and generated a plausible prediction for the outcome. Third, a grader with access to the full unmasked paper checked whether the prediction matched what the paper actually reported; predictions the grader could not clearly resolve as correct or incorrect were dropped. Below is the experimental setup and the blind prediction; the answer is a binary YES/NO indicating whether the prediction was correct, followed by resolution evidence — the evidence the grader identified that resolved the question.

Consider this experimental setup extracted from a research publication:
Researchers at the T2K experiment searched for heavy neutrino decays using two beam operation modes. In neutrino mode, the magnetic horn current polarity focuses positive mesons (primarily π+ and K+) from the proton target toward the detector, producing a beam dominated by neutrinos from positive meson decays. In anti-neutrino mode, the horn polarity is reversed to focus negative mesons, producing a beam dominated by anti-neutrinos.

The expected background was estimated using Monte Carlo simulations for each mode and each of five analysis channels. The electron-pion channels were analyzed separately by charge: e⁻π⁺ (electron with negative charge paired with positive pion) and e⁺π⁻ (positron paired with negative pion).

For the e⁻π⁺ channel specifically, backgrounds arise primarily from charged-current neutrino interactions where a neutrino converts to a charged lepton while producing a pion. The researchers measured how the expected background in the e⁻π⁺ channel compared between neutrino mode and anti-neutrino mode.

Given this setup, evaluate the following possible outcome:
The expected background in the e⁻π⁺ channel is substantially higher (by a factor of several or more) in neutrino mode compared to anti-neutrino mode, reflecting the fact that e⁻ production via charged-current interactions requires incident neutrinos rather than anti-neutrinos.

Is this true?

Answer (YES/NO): YES